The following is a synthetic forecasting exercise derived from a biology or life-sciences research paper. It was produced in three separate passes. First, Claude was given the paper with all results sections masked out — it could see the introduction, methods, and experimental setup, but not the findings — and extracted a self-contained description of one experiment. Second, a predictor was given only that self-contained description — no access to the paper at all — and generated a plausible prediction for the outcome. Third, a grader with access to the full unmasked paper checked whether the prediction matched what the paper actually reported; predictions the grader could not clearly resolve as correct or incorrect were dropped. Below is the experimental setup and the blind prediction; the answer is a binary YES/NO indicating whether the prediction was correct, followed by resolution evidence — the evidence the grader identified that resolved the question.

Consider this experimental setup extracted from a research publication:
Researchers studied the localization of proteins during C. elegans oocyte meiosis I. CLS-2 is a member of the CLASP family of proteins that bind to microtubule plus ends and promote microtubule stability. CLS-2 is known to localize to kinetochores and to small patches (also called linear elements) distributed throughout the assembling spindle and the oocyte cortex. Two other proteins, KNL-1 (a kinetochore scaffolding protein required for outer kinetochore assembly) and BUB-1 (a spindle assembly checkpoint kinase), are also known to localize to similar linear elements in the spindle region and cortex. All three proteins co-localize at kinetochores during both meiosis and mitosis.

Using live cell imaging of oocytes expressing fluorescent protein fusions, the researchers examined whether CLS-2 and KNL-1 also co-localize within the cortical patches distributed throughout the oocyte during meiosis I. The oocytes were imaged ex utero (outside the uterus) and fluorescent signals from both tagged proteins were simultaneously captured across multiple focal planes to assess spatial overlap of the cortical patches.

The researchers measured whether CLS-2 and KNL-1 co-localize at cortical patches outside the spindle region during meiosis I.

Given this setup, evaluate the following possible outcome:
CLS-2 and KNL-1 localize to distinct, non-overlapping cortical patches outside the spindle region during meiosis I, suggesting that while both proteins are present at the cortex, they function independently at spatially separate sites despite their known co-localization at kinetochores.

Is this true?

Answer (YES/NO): NO